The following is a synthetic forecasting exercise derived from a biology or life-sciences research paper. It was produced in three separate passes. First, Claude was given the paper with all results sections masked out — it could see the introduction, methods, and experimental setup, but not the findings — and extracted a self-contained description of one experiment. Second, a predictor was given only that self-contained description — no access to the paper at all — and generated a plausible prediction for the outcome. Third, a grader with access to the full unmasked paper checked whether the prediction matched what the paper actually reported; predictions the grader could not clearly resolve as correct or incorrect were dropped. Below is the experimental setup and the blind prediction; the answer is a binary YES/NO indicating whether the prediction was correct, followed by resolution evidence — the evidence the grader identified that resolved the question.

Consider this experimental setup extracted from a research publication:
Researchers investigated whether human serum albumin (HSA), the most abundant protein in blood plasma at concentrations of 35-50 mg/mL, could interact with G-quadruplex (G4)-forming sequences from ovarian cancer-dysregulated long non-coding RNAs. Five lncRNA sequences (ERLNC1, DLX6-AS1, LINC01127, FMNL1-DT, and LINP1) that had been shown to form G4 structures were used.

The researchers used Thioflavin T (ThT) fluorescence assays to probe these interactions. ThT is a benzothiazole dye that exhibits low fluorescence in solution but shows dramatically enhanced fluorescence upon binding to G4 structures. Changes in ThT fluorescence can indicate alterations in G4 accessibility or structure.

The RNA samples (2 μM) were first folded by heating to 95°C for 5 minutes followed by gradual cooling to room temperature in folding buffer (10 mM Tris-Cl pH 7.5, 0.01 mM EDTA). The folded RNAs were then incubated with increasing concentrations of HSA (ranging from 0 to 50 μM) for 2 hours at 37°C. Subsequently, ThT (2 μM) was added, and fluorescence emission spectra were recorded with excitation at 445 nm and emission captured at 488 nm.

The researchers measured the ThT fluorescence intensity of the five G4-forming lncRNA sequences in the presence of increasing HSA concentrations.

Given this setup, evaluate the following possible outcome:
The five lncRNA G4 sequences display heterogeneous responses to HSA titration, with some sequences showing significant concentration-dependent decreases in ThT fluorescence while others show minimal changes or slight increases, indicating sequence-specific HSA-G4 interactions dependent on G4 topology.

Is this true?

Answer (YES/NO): NO